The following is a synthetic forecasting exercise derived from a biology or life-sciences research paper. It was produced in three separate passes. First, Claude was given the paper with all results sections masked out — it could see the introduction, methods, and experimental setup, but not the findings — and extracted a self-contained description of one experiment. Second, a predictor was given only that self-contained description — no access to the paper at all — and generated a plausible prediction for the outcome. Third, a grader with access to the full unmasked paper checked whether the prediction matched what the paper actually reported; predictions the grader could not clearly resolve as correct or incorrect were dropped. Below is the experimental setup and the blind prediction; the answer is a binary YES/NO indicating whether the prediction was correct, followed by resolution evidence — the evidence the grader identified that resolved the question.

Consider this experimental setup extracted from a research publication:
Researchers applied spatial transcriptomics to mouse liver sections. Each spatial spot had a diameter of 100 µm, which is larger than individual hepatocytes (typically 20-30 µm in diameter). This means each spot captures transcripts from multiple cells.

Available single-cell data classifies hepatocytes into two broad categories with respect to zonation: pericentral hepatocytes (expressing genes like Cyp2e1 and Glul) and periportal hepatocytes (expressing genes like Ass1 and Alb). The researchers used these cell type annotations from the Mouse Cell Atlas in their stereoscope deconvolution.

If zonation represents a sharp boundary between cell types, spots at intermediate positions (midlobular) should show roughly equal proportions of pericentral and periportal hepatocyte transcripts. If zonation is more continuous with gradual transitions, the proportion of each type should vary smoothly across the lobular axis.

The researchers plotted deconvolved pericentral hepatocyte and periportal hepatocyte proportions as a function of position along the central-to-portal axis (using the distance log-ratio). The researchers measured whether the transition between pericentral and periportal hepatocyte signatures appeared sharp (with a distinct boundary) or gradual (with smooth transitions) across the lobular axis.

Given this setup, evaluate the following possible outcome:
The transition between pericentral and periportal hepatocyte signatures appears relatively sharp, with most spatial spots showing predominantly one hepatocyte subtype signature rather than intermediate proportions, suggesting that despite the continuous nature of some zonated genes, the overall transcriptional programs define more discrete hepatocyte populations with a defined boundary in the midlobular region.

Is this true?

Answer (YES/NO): NO